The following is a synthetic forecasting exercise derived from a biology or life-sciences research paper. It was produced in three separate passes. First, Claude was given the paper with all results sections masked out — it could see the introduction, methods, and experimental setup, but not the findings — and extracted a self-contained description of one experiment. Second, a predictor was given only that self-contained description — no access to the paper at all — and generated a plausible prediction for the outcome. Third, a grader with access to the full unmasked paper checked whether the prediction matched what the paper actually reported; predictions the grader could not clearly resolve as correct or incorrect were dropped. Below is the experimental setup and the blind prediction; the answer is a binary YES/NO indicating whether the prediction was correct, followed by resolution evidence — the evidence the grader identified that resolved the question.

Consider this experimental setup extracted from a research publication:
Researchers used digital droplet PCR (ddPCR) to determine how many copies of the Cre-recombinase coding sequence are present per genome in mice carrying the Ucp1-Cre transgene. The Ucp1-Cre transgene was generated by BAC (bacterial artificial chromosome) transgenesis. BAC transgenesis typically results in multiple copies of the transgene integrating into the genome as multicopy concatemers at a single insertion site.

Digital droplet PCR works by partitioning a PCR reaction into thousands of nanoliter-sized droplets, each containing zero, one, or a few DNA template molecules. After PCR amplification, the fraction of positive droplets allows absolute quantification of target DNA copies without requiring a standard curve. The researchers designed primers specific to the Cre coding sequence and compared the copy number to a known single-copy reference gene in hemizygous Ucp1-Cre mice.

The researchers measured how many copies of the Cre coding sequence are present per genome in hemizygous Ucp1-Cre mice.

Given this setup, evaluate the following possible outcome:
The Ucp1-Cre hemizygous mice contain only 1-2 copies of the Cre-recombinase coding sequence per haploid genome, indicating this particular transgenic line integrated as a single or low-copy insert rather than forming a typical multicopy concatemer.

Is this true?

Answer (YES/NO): YES